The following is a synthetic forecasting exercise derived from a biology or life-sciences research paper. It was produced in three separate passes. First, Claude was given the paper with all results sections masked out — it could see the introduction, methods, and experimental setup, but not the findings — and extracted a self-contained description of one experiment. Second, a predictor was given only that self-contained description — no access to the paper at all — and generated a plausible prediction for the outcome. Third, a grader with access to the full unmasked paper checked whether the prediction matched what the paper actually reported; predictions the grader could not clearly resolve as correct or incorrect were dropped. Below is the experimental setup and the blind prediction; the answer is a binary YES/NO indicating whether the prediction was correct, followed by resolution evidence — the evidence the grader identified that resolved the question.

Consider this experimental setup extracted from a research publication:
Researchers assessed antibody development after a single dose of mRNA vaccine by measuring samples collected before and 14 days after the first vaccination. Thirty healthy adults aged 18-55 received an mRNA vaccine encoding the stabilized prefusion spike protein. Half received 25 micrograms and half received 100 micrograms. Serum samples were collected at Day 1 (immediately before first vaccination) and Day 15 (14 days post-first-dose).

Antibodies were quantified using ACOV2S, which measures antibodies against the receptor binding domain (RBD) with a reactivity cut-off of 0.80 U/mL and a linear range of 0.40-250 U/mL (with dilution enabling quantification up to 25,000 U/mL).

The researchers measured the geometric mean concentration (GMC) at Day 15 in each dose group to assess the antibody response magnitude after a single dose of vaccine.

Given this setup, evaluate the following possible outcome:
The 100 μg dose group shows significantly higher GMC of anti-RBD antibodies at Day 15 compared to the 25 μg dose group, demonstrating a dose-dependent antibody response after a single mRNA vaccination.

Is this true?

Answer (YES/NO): YES